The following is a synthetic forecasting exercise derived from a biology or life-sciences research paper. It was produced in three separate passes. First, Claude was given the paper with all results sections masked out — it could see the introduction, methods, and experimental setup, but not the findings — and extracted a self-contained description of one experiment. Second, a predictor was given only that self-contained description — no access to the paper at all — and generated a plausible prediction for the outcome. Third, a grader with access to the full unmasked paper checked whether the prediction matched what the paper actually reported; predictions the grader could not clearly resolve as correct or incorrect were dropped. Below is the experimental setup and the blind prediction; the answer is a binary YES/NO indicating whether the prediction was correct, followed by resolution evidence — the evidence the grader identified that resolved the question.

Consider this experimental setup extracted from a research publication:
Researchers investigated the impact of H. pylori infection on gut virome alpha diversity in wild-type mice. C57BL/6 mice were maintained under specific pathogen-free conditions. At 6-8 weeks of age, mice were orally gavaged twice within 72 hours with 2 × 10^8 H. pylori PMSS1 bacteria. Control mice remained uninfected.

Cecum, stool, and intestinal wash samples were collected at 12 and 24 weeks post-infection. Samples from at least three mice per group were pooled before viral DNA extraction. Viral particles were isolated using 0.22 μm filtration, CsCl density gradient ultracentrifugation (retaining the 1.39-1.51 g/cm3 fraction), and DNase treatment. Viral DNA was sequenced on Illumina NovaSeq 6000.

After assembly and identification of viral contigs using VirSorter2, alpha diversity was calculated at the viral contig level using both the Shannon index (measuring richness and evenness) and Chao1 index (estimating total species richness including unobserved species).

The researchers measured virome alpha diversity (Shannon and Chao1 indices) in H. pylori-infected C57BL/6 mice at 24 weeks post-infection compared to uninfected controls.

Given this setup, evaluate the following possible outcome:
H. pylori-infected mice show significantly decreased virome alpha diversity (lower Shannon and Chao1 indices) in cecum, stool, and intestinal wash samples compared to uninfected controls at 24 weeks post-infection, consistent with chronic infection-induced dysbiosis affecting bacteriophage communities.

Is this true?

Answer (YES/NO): YES